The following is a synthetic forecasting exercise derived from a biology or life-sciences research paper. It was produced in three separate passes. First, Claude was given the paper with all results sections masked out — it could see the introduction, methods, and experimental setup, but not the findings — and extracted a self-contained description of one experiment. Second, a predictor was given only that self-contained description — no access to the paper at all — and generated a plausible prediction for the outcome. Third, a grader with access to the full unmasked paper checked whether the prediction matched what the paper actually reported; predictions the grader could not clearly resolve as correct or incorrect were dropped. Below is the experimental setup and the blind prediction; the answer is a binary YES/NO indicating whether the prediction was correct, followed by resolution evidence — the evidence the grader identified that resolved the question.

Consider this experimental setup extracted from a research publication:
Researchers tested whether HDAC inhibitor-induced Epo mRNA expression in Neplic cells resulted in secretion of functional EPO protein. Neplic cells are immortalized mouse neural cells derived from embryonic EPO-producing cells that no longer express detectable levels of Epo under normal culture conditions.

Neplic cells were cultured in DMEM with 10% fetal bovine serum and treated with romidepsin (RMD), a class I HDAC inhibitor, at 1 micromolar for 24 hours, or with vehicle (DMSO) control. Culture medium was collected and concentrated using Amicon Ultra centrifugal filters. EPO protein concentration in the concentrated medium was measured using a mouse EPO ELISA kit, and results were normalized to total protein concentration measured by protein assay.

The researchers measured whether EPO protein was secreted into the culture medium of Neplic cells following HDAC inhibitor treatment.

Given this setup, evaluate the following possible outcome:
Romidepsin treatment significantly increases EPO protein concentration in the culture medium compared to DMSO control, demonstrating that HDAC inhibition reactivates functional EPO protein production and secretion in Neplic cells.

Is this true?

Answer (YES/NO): YES